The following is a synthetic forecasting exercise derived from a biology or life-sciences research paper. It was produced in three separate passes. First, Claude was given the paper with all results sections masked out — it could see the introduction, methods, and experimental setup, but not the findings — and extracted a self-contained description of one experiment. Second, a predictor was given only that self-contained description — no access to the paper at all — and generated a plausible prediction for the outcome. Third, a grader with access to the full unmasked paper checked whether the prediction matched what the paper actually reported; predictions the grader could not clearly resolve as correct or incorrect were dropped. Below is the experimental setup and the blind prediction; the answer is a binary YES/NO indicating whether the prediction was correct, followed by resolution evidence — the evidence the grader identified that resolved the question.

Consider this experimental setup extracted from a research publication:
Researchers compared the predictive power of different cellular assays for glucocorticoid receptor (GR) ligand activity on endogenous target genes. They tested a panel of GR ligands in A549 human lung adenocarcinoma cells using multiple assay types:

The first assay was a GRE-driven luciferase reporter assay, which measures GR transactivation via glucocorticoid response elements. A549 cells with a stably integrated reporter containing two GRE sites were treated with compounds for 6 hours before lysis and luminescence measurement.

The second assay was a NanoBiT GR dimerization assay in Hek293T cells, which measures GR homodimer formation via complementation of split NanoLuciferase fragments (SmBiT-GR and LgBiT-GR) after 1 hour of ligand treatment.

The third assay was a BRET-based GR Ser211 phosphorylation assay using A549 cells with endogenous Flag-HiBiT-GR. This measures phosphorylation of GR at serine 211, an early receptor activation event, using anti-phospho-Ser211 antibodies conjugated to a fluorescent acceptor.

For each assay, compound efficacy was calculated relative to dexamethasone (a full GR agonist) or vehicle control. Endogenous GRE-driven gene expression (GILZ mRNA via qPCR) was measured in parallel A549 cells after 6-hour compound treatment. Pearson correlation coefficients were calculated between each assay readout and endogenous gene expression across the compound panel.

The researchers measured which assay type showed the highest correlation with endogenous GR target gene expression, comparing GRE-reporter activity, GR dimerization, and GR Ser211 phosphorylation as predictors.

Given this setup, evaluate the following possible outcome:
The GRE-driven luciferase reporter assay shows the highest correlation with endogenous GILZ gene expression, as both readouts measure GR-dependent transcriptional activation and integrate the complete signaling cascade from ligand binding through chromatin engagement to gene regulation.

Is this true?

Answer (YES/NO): NO